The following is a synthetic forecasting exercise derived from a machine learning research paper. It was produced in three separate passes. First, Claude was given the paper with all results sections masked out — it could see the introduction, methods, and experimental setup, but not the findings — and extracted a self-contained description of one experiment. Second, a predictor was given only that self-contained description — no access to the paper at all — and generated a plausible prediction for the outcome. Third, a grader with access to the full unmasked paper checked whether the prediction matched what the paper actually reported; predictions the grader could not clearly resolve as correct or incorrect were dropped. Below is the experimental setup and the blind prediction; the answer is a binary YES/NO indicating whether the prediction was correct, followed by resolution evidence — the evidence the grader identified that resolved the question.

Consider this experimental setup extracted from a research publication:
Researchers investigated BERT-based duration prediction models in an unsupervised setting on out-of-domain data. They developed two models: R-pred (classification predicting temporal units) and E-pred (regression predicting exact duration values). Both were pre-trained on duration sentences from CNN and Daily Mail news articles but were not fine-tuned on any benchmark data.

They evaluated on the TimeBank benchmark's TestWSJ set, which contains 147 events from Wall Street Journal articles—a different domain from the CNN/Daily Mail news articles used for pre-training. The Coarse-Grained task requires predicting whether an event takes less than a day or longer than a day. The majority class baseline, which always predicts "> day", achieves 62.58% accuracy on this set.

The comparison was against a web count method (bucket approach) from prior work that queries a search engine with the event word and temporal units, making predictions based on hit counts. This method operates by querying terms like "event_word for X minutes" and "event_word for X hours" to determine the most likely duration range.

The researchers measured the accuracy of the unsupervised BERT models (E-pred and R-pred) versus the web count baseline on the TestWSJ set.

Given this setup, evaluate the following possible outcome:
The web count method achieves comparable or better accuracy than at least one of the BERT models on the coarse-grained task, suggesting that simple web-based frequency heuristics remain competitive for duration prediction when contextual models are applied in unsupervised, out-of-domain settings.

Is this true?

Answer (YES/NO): YES